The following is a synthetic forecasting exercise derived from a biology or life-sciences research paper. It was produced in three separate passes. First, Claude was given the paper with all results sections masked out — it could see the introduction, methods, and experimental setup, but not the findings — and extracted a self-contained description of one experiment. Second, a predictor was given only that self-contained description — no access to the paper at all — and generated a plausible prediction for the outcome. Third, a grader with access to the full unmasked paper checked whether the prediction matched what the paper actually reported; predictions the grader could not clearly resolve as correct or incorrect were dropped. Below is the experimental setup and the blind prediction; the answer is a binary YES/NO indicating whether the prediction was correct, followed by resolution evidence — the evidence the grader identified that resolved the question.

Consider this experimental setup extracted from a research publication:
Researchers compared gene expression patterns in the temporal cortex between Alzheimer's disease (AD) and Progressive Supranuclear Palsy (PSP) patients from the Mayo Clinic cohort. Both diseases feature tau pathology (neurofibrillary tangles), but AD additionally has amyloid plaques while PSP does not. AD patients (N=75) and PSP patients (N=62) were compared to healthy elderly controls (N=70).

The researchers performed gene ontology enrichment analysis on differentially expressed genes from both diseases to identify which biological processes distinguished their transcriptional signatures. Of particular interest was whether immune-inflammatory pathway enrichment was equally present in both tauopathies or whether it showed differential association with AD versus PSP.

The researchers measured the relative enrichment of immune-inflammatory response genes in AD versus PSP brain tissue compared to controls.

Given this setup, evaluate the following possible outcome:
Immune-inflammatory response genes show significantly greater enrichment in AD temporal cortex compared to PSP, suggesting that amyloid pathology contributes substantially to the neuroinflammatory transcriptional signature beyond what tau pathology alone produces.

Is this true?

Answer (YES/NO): YES